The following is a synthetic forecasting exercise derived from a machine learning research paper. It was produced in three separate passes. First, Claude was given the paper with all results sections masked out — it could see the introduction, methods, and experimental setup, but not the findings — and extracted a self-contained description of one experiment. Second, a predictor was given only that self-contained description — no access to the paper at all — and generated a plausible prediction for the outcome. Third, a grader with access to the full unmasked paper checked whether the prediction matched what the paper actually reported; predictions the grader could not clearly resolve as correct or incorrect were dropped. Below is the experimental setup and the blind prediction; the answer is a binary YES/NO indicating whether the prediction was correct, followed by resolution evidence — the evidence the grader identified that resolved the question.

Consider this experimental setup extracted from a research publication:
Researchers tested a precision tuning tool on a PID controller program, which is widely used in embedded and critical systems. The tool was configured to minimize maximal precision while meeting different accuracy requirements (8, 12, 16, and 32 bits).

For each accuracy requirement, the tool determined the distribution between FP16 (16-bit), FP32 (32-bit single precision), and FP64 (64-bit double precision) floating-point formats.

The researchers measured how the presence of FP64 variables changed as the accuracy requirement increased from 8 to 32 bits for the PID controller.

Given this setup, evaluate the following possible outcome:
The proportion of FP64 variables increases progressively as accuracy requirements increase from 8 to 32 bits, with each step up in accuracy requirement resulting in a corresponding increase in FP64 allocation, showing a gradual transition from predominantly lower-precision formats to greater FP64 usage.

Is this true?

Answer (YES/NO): NO